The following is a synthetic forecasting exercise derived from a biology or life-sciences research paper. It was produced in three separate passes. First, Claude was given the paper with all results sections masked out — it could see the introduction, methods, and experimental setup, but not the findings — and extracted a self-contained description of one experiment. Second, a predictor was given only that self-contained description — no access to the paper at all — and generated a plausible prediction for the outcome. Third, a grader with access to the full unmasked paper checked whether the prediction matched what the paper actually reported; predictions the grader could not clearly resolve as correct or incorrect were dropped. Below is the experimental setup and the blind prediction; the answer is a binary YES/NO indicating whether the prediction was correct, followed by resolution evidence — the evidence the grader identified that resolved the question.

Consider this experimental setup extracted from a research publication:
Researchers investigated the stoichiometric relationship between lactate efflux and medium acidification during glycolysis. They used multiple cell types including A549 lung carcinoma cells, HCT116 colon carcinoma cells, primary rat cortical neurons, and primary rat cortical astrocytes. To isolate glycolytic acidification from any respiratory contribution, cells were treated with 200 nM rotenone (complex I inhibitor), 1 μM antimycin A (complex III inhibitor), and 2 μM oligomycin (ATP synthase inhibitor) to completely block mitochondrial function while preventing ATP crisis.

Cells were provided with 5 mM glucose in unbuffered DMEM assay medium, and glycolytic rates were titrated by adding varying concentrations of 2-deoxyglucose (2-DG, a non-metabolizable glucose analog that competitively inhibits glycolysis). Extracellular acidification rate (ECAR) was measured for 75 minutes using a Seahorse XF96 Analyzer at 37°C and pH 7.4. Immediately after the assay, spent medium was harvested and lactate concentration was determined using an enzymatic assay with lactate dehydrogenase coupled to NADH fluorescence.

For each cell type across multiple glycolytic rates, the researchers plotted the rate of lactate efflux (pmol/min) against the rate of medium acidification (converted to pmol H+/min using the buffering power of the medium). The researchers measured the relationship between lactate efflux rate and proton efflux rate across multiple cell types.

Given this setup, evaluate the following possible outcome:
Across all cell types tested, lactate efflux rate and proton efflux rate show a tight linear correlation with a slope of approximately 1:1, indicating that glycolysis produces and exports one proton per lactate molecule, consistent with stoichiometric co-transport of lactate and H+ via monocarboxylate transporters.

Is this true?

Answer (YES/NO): NO